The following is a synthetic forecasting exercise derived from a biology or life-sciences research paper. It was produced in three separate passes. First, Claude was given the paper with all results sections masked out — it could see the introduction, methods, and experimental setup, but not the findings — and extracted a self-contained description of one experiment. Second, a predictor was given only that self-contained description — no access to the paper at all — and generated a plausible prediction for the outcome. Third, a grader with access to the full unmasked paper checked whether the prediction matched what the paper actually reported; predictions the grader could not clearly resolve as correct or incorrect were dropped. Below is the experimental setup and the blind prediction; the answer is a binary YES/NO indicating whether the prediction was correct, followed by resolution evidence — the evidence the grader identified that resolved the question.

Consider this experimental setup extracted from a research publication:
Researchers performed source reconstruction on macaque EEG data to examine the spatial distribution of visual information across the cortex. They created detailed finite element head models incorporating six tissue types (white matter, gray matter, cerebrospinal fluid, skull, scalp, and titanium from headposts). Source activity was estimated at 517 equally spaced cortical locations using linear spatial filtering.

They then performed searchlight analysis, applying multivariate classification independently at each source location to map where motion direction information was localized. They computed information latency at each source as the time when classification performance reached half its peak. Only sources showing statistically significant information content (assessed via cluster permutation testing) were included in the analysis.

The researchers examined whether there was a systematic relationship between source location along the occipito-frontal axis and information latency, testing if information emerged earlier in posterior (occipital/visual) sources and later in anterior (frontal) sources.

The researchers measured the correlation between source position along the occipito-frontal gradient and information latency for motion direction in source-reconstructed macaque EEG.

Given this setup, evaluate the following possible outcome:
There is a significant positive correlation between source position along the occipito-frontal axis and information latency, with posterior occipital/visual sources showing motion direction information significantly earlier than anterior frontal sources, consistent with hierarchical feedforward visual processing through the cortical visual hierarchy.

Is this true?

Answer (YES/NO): YES